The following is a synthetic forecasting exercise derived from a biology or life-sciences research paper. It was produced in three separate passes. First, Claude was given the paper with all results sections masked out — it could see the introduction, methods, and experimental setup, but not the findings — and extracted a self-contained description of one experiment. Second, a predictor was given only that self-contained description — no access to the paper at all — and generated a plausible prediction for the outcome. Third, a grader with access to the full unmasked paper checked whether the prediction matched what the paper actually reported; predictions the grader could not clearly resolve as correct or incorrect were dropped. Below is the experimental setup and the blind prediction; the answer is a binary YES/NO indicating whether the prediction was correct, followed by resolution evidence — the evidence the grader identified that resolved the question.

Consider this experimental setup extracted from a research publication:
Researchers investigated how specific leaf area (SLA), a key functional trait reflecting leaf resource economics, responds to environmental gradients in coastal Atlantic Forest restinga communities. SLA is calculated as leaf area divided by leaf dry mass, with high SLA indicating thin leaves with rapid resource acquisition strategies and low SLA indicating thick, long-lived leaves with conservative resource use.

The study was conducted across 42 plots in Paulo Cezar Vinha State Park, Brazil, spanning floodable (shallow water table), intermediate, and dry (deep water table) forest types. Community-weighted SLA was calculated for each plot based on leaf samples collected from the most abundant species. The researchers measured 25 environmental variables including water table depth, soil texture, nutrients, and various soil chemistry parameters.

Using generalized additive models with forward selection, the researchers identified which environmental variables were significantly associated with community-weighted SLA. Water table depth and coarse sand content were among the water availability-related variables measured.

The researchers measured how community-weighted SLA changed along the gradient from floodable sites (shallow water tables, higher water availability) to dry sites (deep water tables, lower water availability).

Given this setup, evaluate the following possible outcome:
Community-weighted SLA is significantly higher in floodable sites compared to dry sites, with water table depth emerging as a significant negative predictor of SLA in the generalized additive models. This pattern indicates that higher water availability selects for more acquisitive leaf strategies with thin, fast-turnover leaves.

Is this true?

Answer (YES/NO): YES